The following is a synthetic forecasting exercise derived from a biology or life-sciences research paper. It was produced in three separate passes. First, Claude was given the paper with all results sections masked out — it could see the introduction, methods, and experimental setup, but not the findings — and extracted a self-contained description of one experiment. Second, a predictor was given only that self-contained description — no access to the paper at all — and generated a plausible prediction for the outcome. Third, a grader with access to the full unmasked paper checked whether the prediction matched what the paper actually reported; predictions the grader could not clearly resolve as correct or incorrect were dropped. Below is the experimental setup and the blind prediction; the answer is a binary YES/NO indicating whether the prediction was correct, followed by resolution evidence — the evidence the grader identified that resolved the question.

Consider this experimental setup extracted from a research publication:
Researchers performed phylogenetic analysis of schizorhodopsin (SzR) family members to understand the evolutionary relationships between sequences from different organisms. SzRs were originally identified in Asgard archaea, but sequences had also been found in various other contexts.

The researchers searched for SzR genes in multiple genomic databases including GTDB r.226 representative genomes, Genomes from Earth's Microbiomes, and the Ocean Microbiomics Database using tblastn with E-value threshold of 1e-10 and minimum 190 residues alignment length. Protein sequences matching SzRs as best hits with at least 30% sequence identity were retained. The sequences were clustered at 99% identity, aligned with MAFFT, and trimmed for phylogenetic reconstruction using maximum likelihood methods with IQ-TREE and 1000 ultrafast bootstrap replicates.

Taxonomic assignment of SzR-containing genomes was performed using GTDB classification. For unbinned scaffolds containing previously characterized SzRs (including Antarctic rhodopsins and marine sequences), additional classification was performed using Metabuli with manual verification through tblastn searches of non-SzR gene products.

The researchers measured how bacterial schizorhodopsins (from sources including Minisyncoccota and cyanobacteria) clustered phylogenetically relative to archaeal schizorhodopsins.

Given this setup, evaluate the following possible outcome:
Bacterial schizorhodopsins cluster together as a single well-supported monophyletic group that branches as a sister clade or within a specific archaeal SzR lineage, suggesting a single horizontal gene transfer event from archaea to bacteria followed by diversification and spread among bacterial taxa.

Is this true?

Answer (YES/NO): NO